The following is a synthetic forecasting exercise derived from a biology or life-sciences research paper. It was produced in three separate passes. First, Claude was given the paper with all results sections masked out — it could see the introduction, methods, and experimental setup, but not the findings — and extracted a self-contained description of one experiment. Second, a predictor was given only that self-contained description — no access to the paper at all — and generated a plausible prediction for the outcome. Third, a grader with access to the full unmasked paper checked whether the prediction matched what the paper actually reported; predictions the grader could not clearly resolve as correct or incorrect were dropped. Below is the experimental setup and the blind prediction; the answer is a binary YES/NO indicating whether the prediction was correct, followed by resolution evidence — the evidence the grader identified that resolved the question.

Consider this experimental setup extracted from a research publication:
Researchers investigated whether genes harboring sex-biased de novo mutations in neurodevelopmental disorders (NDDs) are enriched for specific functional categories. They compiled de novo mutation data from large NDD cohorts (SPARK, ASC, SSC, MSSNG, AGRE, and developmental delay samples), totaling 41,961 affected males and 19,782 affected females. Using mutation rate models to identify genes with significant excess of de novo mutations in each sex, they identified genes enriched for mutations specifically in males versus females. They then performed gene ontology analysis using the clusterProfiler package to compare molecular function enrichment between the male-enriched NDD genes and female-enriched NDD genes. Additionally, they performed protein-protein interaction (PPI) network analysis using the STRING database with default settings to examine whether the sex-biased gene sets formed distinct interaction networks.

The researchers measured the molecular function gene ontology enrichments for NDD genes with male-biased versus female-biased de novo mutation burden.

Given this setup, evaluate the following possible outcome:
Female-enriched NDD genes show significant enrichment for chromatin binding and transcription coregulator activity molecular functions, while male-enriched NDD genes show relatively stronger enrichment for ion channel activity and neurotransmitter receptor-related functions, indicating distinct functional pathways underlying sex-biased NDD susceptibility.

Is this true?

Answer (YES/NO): NO